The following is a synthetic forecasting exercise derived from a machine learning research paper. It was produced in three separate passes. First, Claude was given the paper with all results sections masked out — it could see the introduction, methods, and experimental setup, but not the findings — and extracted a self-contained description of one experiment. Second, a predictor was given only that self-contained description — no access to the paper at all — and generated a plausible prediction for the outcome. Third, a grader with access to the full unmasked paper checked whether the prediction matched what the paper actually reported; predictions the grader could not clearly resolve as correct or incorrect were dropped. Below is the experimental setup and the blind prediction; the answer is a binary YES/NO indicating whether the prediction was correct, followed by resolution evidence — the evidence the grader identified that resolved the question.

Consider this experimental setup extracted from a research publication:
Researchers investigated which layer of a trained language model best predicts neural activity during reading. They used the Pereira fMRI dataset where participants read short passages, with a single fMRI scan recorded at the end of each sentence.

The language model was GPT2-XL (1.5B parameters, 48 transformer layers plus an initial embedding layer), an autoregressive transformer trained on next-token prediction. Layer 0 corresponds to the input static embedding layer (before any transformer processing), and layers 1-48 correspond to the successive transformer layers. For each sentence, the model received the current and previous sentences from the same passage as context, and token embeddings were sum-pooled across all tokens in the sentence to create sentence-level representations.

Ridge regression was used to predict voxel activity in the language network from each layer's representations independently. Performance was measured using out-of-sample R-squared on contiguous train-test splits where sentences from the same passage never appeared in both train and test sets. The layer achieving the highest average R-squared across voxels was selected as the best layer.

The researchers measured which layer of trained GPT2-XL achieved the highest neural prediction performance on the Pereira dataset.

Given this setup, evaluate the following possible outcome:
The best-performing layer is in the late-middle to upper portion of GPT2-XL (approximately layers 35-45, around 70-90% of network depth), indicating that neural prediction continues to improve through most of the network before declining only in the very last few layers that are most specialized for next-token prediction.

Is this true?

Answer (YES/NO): NO